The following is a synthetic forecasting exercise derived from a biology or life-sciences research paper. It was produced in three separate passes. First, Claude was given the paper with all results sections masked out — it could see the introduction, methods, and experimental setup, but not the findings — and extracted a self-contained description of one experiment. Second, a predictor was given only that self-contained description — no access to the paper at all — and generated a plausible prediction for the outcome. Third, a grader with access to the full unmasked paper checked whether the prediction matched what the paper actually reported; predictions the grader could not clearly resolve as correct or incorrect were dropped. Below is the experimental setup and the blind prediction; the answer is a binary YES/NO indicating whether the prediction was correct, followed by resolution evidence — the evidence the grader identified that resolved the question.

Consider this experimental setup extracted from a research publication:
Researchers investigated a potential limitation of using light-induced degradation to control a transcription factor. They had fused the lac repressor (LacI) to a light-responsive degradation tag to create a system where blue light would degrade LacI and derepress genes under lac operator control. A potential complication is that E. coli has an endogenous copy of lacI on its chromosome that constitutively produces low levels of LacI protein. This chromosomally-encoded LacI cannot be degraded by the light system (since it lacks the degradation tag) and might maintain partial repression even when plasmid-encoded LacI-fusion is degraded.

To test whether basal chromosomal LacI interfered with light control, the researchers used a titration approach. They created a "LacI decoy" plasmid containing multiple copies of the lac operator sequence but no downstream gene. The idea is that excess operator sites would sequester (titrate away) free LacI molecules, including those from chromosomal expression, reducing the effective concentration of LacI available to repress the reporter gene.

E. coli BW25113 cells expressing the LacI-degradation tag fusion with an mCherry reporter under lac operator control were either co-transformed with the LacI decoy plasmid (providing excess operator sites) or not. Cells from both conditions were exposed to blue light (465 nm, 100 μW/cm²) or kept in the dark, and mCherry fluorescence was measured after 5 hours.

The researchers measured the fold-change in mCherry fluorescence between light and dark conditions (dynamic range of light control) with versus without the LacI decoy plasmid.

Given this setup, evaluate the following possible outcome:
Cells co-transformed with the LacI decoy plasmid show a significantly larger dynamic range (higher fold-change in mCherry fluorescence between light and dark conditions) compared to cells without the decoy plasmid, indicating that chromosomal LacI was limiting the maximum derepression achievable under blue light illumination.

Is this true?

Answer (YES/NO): NO